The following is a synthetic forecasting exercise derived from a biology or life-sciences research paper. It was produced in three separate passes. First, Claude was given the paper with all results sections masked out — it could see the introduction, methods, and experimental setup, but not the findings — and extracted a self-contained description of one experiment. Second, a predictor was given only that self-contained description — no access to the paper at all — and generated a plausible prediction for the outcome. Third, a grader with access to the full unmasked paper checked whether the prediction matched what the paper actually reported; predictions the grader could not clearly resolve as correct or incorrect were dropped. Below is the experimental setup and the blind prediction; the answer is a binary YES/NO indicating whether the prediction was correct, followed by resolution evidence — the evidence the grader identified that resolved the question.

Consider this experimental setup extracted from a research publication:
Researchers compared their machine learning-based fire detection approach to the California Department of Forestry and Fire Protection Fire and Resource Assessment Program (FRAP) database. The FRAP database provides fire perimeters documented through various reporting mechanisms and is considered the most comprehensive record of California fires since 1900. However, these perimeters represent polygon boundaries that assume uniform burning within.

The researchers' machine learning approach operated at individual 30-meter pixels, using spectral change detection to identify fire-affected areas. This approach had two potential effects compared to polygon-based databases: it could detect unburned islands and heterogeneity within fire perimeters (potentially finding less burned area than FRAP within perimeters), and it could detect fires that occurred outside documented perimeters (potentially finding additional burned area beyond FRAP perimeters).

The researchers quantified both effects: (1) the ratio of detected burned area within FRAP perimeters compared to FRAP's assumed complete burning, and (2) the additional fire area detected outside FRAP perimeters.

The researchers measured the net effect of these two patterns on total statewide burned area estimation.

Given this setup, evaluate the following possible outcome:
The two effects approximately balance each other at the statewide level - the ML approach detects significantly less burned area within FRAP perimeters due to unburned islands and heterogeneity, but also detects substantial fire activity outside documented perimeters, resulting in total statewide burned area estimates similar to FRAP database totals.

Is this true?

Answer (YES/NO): NO